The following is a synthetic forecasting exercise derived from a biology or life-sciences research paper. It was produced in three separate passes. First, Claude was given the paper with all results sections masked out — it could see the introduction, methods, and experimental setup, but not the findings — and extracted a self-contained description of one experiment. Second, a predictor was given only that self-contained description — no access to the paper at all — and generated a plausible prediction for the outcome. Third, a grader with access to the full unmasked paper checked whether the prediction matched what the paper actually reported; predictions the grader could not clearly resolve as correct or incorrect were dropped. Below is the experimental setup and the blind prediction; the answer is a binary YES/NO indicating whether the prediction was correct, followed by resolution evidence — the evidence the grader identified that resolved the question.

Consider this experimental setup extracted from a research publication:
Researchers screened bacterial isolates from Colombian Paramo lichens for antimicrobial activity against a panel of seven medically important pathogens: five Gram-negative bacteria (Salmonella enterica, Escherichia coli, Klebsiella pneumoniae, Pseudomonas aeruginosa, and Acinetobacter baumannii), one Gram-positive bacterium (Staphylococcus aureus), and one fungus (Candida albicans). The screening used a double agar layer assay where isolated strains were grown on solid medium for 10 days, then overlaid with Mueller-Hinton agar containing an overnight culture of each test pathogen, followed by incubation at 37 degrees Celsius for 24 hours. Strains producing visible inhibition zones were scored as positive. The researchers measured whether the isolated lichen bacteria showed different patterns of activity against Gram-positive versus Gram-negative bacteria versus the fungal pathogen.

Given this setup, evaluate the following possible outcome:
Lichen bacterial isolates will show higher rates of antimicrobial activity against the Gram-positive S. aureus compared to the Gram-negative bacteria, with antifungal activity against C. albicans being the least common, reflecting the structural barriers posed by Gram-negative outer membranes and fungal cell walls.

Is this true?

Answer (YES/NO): NO